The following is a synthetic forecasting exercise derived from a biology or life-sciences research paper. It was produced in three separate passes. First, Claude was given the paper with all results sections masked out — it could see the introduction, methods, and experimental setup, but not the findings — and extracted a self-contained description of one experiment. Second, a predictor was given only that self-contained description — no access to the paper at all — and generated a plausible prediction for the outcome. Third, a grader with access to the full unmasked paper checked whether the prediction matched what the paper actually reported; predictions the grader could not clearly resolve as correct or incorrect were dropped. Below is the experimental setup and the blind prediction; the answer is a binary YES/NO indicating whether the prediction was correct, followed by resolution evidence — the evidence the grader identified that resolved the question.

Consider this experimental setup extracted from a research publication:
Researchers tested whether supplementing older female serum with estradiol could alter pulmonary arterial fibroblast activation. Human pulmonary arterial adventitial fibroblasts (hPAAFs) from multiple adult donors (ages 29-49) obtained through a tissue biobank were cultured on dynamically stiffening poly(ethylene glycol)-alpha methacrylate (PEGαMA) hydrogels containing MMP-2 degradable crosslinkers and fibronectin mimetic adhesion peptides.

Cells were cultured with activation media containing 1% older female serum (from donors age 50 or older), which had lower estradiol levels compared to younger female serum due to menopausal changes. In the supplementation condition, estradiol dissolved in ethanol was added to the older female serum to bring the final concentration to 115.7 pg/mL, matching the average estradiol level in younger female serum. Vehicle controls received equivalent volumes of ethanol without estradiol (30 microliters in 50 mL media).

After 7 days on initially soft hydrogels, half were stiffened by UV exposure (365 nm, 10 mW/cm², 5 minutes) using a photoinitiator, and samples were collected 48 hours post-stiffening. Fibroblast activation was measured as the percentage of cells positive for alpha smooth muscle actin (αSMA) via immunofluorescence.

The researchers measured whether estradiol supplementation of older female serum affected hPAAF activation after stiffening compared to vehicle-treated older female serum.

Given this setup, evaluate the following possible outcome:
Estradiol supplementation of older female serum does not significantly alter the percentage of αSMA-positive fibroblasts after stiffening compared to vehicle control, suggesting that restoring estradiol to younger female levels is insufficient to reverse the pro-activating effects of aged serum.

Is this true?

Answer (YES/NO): NO